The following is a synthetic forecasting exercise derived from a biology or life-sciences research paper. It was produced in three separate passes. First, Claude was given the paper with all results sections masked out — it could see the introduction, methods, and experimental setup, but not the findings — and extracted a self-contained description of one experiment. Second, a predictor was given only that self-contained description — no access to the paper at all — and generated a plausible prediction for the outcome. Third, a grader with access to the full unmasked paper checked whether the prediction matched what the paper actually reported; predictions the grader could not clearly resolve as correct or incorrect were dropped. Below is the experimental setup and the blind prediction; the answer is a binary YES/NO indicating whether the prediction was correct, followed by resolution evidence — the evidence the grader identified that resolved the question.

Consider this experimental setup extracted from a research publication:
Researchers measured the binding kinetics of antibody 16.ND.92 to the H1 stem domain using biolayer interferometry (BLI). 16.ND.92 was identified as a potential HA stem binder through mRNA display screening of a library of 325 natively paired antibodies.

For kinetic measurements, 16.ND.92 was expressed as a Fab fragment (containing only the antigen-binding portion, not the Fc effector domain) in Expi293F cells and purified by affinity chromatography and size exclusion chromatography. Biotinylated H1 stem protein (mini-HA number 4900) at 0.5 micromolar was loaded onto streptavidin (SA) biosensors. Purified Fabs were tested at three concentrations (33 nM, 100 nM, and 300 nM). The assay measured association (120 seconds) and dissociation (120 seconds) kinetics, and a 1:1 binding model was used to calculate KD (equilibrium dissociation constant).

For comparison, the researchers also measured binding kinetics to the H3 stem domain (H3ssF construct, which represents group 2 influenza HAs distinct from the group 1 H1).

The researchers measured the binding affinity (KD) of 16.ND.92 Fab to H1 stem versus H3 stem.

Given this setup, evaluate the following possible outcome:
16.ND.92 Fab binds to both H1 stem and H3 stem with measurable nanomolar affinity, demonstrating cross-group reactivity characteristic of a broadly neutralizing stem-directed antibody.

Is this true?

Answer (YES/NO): NO